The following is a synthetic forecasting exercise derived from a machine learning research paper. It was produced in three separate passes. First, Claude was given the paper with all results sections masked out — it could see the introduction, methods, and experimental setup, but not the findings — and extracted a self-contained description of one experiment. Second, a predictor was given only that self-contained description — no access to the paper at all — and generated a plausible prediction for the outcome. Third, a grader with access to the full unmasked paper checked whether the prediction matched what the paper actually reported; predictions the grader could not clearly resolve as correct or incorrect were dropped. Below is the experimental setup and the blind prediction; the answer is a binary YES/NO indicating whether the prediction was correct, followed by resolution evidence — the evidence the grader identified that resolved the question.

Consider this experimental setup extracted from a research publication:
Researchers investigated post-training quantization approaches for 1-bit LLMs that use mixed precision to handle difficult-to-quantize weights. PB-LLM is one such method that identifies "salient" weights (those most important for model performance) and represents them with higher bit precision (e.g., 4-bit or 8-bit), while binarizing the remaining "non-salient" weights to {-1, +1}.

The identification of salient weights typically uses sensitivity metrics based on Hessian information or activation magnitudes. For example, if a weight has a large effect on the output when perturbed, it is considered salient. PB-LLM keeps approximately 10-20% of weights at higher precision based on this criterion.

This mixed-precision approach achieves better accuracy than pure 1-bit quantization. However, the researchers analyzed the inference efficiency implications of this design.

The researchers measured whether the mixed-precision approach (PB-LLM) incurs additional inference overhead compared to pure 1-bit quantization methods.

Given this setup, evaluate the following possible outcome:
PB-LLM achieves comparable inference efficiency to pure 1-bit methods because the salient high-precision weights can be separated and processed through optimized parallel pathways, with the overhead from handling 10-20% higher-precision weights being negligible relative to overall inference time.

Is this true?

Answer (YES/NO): NO